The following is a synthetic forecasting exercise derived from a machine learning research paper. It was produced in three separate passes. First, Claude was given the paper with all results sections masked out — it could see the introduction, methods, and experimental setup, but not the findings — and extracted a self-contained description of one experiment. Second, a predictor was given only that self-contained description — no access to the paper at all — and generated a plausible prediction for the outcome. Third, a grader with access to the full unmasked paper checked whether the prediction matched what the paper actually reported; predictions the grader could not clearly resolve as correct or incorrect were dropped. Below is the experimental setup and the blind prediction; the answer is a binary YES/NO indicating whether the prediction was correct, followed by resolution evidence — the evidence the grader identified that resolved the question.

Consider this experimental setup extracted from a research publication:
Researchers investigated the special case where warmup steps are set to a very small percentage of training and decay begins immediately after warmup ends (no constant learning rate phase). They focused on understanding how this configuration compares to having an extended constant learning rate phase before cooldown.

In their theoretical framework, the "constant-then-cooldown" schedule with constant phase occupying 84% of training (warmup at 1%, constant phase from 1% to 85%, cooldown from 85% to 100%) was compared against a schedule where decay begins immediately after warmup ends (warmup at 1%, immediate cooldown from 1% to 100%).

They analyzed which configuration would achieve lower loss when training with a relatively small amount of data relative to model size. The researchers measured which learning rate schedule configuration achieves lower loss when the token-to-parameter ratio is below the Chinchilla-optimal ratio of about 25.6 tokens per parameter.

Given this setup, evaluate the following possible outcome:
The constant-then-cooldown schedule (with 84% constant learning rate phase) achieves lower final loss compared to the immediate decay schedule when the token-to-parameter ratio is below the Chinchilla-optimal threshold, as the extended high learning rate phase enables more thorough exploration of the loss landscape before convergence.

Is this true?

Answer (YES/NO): YES